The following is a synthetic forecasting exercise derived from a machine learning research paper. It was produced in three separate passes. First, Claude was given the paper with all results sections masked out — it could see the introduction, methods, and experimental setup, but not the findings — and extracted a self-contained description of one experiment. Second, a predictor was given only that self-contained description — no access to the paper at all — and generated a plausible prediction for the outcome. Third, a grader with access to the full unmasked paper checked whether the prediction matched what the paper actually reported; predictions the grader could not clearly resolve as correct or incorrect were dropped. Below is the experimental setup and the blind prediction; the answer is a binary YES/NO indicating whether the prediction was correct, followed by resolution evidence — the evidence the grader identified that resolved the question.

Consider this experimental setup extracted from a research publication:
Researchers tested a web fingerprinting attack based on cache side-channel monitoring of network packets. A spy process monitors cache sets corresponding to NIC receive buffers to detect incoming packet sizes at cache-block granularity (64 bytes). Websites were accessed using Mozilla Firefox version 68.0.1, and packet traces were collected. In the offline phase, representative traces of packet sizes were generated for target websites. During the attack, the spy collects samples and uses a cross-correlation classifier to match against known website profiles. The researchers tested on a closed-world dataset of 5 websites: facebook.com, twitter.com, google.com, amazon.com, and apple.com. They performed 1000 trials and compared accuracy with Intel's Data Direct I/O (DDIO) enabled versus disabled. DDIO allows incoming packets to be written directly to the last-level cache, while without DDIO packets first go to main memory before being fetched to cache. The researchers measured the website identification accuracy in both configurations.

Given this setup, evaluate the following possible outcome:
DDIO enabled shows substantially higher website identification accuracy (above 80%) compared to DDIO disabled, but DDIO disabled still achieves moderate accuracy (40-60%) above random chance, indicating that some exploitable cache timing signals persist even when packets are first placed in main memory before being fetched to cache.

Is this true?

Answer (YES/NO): NO